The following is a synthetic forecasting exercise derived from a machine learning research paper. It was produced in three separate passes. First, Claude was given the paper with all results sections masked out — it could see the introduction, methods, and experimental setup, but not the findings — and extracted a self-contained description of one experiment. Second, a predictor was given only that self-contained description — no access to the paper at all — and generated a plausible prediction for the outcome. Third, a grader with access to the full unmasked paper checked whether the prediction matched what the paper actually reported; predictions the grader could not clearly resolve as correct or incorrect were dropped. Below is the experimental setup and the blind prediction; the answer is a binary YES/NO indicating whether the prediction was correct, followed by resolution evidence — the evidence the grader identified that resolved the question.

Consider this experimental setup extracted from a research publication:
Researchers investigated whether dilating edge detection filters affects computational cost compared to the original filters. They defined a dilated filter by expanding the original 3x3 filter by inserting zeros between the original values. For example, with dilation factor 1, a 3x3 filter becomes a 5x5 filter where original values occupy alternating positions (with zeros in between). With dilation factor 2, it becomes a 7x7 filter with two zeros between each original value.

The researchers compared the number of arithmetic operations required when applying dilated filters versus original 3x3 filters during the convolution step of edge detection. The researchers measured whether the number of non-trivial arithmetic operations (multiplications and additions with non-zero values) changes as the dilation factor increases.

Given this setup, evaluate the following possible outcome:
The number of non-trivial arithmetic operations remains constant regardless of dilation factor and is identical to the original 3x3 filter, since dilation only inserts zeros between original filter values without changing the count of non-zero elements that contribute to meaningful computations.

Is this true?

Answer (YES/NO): YES